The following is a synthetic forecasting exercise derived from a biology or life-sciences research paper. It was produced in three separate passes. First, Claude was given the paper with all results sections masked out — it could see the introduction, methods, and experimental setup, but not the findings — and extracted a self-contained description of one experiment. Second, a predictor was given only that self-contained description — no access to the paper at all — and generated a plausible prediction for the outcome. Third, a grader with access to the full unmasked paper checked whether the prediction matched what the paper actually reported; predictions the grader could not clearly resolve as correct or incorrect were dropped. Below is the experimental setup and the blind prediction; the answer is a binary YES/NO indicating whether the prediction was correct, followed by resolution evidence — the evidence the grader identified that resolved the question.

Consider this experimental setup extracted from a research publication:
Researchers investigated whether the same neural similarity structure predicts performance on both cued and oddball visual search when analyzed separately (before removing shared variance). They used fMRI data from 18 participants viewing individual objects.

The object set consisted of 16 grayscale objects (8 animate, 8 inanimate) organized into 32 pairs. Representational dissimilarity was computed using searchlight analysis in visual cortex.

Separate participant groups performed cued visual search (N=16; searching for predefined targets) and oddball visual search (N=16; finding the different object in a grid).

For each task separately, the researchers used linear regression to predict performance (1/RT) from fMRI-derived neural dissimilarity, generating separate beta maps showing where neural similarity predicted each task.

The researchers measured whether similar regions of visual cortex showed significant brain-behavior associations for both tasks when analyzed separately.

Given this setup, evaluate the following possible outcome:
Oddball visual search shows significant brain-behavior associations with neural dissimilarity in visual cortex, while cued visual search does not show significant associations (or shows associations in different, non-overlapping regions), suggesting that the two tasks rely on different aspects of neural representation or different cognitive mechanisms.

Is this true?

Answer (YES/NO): NO